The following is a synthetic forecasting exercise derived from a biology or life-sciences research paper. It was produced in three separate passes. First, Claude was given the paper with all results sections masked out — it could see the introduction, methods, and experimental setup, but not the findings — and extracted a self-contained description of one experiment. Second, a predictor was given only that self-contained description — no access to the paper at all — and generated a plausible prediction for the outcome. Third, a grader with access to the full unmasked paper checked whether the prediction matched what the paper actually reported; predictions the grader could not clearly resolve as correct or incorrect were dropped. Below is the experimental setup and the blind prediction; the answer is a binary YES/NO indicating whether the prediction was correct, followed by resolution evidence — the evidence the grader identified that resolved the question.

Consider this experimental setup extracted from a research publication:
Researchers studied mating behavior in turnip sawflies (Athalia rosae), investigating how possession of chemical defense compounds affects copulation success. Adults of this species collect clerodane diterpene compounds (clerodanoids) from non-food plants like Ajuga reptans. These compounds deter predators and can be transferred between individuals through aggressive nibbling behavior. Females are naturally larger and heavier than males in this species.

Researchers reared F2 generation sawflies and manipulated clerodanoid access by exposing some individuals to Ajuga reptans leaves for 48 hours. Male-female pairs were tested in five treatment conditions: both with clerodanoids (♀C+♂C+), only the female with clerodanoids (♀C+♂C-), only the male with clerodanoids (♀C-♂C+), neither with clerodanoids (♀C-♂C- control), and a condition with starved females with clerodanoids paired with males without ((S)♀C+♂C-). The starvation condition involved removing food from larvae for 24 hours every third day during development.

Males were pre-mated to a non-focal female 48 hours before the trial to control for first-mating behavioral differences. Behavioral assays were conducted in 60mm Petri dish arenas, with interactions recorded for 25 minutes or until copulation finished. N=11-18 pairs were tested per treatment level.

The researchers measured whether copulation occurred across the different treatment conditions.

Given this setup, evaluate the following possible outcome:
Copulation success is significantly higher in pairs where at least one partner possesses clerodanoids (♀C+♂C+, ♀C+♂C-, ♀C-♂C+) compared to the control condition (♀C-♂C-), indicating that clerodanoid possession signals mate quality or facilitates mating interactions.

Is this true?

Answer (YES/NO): NO